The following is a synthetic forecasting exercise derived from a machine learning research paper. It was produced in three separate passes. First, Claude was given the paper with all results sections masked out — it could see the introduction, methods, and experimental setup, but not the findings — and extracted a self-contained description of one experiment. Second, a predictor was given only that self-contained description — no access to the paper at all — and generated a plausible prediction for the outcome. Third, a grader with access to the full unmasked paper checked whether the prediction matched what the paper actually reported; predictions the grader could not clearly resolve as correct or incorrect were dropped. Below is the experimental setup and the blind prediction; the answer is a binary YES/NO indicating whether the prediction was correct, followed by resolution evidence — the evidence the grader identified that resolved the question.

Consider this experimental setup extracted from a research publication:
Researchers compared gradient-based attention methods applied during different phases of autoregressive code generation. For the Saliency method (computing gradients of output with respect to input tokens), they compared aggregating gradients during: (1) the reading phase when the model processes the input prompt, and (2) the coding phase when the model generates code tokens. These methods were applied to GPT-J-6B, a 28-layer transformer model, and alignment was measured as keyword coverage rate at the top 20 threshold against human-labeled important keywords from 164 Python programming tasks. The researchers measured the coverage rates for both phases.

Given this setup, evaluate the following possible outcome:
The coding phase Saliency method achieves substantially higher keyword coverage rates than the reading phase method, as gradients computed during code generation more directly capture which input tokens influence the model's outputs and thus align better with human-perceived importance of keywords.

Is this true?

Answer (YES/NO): YES